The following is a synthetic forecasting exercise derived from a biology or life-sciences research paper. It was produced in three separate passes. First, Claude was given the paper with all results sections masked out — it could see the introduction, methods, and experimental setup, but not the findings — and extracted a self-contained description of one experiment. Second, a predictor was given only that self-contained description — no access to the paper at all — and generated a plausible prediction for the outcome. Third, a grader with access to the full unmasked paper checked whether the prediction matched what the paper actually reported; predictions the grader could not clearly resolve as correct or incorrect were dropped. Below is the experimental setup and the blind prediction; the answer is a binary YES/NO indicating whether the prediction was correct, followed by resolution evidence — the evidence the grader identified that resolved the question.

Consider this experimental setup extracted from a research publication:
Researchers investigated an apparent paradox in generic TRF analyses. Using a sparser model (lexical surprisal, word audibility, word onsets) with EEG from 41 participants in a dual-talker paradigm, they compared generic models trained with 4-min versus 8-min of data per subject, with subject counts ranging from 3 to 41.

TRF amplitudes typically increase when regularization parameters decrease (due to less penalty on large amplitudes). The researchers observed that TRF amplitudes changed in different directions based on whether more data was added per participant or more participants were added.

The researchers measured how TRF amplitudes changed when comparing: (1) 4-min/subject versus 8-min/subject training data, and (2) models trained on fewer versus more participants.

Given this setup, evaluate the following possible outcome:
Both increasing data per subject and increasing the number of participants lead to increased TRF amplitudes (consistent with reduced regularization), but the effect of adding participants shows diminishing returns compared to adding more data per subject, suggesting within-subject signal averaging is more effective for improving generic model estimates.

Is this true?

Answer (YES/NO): NO